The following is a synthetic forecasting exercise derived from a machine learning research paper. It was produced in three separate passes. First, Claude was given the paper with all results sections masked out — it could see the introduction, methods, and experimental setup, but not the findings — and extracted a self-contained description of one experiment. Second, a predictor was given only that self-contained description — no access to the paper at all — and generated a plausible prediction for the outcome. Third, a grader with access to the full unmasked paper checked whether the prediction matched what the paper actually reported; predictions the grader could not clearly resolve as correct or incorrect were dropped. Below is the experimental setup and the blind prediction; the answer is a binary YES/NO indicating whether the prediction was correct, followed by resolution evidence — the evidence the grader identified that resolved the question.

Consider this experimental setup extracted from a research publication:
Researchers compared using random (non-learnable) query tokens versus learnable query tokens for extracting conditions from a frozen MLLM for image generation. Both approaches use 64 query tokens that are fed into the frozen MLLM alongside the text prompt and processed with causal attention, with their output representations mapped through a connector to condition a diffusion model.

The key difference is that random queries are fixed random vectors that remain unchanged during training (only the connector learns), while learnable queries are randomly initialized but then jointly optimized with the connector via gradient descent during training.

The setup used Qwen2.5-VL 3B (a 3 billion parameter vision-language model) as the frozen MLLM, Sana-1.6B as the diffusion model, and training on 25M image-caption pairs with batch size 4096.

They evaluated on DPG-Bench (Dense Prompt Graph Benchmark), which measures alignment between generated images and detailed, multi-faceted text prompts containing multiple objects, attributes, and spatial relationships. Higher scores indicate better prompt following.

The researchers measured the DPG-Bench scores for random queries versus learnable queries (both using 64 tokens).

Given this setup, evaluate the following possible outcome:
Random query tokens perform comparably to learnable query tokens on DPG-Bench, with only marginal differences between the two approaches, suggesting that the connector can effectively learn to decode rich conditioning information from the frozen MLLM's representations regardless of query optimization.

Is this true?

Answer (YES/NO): NO